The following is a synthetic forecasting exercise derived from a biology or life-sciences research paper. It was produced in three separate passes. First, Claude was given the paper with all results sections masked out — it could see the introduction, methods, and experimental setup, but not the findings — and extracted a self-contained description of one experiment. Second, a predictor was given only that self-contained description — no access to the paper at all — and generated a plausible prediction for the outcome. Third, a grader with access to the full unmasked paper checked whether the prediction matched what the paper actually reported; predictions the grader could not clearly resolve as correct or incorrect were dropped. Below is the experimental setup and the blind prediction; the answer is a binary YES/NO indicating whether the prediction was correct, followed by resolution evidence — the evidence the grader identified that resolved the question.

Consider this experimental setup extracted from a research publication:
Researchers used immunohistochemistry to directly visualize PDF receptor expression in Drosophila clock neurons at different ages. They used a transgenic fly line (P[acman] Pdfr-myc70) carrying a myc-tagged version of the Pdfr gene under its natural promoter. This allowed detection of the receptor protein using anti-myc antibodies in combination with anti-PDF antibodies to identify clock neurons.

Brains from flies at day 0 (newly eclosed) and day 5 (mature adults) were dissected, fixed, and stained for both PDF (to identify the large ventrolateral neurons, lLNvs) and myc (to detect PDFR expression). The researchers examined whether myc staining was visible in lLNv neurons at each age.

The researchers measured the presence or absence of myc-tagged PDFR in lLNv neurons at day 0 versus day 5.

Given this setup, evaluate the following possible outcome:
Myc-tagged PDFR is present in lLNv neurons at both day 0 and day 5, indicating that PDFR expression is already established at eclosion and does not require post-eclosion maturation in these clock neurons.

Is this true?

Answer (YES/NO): NO